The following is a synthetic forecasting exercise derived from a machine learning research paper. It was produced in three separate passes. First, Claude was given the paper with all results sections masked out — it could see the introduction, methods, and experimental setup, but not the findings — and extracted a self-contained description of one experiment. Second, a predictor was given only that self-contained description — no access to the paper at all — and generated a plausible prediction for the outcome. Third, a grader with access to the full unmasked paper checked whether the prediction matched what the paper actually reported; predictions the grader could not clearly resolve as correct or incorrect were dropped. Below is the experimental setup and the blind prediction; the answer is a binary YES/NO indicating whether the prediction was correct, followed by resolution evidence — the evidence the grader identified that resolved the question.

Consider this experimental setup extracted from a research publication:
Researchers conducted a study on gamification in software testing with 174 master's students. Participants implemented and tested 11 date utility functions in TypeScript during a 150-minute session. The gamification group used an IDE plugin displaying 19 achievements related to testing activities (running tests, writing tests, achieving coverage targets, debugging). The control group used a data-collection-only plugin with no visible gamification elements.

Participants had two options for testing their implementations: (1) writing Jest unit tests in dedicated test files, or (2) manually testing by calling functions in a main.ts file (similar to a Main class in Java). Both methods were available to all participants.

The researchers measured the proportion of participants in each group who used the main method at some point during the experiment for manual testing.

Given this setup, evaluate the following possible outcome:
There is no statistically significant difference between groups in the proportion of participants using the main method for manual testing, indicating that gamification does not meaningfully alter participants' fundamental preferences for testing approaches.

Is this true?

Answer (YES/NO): NO